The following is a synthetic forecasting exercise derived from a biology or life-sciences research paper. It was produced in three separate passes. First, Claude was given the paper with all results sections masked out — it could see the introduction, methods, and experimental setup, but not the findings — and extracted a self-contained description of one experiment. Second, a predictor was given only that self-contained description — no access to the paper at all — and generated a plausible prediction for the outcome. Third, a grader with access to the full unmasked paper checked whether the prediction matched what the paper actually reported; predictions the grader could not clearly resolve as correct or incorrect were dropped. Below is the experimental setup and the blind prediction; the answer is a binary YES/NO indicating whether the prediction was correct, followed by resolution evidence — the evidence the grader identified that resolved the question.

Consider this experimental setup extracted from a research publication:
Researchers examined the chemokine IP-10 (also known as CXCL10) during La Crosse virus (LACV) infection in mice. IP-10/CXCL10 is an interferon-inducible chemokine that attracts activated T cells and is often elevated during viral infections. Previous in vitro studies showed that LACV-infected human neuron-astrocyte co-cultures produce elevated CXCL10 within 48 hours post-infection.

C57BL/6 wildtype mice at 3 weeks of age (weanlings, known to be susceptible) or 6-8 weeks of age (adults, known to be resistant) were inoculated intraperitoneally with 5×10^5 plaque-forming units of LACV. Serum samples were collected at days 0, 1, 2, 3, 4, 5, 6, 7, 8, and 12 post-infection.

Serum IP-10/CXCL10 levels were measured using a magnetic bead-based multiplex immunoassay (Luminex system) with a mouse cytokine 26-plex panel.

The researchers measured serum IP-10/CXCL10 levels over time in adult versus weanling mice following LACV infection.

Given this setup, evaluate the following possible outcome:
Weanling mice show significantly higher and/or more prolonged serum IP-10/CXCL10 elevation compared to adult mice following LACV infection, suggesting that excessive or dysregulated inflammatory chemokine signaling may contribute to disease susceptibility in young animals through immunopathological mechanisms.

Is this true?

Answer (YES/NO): YES